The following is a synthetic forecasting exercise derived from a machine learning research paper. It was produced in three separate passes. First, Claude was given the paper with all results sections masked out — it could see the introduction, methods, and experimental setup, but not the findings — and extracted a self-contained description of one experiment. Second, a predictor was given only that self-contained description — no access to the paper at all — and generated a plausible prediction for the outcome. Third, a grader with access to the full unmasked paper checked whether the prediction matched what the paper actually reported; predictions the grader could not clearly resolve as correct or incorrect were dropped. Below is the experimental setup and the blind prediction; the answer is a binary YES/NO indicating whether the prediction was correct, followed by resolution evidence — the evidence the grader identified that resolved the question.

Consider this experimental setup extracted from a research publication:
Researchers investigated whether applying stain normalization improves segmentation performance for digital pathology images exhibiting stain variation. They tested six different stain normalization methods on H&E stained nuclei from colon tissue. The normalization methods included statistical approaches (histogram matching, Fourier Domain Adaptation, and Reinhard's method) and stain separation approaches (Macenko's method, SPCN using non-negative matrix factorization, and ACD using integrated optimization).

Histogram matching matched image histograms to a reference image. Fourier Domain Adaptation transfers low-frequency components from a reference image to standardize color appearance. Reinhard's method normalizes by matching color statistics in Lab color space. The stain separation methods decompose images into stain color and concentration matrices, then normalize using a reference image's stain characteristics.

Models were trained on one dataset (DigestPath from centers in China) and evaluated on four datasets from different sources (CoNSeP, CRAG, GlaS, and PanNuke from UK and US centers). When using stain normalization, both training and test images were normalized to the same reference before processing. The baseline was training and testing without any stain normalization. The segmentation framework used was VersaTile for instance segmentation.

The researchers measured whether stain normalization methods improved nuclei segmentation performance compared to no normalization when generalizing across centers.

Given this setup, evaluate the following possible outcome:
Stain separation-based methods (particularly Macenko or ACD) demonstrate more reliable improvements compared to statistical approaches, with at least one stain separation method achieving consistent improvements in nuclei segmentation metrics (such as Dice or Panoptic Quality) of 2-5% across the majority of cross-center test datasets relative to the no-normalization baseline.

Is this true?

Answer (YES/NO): NO